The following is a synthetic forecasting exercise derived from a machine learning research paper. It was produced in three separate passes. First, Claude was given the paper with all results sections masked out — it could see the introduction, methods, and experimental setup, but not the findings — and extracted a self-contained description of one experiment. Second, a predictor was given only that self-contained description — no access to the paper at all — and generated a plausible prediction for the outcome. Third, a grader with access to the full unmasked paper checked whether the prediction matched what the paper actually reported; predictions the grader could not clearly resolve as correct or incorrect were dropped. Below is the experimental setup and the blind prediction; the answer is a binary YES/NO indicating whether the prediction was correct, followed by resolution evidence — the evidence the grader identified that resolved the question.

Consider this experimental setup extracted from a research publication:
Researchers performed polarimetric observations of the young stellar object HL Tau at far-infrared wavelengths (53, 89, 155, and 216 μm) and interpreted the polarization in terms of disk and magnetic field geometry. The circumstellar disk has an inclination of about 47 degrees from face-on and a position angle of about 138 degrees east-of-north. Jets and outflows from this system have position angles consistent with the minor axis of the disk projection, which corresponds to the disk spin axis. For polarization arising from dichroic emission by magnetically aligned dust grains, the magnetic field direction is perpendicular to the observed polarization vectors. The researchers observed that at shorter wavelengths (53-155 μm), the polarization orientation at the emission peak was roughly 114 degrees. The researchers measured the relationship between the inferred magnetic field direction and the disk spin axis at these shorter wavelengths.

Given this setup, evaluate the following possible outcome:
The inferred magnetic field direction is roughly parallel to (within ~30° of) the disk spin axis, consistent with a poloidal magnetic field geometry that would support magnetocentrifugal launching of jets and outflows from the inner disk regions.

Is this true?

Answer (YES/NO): YES